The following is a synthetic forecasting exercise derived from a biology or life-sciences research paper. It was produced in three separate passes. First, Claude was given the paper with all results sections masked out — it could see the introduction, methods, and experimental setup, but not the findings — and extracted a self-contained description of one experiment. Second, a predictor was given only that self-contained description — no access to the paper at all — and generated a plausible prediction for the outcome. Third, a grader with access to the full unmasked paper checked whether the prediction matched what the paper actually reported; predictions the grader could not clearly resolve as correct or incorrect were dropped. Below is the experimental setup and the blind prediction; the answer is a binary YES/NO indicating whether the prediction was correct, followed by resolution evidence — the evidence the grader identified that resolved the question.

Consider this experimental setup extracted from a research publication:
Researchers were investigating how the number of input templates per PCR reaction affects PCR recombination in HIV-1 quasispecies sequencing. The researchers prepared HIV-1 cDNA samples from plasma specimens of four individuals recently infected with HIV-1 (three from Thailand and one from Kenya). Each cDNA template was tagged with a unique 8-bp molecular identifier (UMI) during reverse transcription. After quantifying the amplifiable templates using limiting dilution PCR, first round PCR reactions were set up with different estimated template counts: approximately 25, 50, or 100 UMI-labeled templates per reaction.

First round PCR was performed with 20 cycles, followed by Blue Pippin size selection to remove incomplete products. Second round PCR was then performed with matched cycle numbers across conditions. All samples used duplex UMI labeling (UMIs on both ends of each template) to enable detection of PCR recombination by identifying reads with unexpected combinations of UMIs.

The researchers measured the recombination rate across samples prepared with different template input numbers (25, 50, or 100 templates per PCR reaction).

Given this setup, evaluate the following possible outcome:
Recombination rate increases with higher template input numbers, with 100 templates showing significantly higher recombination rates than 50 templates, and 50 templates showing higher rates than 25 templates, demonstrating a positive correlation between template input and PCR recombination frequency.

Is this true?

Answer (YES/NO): NO